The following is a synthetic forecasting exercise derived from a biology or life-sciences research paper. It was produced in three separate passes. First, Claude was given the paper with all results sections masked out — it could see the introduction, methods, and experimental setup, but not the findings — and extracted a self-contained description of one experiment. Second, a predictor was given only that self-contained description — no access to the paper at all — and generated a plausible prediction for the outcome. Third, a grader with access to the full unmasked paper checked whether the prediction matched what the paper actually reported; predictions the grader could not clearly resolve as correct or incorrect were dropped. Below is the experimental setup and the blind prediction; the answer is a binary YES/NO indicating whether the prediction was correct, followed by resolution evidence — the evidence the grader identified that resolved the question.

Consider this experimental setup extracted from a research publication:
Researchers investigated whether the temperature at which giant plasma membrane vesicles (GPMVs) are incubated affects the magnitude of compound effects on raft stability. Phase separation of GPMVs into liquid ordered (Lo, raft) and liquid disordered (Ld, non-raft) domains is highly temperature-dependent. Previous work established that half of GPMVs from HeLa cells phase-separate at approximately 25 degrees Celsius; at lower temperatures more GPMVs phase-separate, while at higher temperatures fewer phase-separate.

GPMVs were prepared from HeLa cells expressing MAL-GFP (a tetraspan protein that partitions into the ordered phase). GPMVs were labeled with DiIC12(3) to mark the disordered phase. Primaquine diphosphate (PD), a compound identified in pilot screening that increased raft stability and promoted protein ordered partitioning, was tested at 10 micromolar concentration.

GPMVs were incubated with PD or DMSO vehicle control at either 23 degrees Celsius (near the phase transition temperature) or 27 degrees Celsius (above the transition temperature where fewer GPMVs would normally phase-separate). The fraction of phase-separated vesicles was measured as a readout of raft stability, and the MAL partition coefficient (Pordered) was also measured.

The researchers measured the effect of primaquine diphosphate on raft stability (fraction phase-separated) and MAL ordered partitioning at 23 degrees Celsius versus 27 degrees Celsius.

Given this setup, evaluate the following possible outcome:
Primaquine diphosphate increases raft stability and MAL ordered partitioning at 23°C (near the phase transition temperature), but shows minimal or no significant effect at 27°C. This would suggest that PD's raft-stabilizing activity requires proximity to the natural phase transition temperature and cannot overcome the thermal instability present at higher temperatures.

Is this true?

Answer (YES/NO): NO